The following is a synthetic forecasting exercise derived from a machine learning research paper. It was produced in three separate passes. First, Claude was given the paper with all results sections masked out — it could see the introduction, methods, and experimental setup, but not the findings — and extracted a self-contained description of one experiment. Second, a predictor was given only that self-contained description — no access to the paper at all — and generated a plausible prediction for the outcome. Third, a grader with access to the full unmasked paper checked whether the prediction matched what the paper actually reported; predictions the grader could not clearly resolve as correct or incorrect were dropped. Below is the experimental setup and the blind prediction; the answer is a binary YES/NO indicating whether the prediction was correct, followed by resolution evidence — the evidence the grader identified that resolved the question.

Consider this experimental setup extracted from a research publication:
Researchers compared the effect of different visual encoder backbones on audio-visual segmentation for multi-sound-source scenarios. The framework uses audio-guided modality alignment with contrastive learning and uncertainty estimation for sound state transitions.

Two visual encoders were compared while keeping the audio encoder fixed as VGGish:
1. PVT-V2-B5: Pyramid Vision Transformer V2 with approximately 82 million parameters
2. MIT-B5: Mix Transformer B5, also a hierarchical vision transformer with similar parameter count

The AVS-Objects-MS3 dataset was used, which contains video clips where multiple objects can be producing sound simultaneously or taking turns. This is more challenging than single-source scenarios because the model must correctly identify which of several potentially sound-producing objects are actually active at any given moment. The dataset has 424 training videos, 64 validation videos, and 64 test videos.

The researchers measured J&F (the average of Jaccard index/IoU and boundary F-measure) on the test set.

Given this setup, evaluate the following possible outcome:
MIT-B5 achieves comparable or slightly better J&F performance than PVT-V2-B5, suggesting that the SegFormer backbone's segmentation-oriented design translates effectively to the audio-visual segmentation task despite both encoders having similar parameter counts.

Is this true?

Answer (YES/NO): YES